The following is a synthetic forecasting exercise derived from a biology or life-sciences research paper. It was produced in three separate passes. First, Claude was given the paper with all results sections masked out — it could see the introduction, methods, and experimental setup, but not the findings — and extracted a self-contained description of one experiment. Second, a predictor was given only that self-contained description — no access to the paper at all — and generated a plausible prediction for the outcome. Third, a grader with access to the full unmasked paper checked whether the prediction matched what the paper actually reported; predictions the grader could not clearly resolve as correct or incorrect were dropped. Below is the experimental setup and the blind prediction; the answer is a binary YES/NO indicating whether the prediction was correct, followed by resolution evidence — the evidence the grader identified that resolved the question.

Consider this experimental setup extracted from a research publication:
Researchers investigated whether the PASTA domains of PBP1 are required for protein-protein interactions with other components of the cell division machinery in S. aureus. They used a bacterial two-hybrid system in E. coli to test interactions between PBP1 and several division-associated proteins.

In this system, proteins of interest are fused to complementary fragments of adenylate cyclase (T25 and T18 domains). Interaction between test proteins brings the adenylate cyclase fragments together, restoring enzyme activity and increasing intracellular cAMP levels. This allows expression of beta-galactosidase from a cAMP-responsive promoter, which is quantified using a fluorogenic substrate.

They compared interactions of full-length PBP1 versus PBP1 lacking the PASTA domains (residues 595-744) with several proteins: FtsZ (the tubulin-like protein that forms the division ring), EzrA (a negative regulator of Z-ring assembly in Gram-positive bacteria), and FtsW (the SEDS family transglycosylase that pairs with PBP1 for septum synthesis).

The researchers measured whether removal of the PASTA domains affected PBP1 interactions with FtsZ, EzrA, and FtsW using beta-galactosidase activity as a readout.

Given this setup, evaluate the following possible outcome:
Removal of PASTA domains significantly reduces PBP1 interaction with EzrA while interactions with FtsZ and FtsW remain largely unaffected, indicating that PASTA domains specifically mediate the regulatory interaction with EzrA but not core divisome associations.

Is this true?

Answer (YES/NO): NO